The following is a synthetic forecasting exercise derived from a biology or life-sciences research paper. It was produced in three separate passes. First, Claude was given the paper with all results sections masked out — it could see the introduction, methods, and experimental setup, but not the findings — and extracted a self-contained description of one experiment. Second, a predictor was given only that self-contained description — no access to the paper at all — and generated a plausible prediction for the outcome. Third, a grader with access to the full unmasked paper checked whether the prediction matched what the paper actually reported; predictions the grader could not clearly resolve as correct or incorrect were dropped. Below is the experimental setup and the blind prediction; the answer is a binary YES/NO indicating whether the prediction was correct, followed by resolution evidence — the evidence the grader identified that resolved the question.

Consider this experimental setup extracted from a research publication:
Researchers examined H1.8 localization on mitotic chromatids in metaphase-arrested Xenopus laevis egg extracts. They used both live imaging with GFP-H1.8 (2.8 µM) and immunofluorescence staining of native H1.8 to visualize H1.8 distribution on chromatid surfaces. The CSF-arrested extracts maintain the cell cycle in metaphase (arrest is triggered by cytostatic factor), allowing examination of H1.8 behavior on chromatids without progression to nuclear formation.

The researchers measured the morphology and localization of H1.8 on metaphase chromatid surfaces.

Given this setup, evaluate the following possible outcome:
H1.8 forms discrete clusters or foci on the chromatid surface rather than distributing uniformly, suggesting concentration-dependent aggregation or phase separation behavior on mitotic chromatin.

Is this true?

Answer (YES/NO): YES